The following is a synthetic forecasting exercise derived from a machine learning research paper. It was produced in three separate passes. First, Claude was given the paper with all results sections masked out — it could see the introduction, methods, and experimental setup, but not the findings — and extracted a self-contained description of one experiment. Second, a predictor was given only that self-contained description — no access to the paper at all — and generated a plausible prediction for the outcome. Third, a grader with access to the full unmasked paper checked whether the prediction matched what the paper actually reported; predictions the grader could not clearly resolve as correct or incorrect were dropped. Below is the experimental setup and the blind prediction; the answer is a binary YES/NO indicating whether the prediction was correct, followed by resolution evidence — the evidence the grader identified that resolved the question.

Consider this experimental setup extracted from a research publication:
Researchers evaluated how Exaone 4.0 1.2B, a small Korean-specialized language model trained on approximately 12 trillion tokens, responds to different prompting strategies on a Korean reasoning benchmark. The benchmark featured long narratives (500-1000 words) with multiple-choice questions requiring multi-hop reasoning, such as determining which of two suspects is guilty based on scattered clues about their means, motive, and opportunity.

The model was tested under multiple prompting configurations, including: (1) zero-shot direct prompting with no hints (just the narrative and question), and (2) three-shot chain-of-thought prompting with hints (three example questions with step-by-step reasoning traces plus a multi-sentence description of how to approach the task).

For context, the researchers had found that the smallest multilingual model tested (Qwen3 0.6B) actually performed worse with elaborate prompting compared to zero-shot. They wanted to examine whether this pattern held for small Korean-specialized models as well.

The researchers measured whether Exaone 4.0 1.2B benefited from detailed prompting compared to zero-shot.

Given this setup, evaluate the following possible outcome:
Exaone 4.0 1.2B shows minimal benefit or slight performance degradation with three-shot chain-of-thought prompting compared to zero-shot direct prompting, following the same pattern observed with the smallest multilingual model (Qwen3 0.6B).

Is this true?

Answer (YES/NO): NO